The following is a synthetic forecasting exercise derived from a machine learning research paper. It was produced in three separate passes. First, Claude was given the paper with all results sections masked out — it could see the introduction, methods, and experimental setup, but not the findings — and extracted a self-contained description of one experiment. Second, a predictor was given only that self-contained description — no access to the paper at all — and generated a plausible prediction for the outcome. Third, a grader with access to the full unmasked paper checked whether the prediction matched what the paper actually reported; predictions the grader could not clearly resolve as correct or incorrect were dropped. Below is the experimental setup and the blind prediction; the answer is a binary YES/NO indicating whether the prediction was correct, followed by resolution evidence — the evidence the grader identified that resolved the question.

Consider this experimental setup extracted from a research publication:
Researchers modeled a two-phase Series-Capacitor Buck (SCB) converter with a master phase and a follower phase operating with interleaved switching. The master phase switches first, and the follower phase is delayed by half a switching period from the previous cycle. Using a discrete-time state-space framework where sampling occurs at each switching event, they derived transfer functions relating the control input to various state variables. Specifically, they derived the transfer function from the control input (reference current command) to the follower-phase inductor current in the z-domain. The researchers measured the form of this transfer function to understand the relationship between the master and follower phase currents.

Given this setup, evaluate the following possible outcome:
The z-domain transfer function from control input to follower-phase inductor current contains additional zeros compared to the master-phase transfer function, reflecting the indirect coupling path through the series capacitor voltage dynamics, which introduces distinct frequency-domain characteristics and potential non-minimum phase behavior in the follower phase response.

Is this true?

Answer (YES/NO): NO